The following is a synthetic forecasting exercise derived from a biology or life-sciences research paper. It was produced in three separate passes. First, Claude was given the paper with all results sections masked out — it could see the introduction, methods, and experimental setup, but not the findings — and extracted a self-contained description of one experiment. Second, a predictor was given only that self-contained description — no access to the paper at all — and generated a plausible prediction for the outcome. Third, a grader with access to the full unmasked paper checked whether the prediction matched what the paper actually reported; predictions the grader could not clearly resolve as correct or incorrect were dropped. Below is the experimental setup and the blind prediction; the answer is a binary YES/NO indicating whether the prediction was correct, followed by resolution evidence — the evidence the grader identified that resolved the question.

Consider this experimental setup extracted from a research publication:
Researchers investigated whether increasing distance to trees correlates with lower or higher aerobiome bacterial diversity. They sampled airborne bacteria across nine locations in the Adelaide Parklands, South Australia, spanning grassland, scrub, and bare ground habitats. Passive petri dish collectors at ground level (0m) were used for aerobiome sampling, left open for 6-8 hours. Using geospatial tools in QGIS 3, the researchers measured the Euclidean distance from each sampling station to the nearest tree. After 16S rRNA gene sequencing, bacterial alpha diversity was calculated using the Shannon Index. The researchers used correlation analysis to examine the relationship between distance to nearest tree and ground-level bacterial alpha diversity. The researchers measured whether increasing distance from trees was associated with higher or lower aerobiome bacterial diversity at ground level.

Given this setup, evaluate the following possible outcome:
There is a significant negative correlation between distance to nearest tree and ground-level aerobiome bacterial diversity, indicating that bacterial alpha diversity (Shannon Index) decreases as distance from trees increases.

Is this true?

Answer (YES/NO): YES